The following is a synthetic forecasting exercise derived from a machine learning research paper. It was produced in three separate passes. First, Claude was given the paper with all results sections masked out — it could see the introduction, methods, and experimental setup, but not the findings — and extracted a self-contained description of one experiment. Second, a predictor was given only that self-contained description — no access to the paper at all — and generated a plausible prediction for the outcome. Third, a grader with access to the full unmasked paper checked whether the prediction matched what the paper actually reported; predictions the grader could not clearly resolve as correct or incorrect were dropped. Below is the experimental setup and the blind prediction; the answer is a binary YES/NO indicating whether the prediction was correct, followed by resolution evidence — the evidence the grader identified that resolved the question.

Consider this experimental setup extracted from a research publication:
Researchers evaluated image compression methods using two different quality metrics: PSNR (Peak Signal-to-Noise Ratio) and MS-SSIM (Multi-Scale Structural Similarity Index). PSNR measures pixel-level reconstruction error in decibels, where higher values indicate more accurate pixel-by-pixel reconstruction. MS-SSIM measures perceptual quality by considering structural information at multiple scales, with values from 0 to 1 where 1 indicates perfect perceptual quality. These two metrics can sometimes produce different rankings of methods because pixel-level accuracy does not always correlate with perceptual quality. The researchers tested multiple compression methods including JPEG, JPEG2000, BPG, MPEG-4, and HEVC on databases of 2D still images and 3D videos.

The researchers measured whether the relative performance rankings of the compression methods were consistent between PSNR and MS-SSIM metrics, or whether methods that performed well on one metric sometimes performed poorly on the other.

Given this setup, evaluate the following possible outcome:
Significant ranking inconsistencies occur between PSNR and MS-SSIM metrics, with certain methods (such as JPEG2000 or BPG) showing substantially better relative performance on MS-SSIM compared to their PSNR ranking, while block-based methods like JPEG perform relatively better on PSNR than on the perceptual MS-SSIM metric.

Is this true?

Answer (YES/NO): NO